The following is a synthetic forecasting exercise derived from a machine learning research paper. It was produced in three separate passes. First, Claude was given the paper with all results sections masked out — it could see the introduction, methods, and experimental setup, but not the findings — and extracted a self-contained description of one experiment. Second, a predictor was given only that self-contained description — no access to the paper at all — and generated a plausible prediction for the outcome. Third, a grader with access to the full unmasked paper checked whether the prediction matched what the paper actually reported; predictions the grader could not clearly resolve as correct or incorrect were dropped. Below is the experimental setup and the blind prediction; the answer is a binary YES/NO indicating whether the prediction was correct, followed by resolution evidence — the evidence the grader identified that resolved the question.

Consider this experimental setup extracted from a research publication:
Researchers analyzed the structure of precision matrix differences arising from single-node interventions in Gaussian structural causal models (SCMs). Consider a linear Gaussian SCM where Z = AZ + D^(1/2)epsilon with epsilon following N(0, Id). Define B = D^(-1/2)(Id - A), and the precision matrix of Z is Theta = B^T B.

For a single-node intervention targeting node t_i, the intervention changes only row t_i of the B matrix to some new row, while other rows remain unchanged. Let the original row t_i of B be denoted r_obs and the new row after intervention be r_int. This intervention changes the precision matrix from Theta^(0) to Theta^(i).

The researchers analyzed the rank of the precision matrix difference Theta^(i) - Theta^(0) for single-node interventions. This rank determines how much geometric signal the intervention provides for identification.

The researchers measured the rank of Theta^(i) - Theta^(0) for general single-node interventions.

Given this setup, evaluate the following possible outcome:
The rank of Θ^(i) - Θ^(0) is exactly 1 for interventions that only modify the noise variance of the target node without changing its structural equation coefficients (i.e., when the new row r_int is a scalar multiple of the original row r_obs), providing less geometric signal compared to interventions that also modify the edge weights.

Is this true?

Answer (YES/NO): NO